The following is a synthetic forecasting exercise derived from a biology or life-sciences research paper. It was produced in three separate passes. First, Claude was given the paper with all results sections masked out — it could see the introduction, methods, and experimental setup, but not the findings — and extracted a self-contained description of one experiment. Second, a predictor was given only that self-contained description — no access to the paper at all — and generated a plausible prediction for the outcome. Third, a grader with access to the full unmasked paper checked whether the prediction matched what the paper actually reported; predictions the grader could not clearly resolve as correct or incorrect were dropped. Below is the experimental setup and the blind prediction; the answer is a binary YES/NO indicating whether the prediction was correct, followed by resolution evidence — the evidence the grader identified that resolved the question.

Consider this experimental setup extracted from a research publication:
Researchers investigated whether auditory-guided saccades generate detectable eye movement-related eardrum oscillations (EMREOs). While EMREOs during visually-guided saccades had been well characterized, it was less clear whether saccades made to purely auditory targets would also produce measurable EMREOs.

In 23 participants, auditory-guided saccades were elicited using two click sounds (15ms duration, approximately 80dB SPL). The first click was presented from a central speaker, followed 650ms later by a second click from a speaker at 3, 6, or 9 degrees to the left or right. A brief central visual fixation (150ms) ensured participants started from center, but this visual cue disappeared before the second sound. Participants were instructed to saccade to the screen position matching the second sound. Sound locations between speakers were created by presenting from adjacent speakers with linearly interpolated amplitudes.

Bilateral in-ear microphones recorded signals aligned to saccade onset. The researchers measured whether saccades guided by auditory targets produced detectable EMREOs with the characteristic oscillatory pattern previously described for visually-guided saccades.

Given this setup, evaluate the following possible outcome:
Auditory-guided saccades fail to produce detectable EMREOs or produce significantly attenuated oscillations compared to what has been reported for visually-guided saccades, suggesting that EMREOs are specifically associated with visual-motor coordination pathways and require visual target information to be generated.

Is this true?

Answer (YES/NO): NO